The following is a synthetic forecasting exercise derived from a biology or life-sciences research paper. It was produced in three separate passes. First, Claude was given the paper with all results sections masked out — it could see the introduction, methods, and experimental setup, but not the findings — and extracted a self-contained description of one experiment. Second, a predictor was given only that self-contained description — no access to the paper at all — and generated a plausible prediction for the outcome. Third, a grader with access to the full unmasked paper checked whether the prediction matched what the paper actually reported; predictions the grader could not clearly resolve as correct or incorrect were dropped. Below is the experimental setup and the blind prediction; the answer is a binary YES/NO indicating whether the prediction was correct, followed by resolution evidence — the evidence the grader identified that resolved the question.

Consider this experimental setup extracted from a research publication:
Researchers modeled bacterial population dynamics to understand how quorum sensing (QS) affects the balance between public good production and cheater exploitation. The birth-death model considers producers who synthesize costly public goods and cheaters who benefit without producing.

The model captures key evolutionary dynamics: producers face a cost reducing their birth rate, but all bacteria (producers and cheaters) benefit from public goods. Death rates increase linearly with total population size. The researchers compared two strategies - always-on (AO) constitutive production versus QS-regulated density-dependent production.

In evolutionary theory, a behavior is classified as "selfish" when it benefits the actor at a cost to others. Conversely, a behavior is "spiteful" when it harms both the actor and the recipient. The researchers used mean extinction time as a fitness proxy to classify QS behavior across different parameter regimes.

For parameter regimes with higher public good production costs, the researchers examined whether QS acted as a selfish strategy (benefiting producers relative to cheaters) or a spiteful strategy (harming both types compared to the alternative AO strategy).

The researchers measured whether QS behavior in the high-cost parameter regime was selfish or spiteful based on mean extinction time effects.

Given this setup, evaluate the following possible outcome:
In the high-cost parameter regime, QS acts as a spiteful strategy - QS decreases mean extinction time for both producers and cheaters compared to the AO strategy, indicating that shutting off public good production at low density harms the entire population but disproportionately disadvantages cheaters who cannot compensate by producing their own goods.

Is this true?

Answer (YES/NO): NO